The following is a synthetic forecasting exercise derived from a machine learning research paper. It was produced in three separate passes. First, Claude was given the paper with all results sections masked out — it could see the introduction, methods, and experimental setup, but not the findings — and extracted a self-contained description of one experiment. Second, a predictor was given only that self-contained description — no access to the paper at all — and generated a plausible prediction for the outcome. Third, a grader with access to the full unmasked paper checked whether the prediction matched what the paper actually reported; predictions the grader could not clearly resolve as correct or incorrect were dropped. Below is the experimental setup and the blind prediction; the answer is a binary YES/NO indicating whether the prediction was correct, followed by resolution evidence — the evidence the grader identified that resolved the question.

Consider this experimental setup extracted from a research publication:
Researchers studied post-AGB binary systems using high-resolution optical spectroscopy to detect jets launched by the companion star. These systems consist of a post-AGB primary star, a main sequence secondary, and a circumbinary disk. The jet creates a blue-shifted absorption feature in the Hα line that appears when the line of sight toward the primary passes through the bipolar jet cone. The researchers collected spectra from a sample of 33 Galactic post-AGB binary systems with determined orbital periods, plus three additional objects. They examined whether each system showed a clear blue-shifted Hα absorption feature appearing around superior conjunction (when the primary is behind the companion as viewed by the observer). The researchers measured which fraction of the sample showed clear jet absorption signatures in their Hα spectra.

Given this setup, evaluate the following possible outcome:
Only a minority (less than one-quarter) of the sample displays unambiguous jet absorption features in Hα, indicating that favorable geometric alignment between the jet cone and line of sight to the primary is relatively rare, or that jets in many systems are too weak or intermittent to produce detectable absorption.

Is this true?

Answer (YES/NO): NO